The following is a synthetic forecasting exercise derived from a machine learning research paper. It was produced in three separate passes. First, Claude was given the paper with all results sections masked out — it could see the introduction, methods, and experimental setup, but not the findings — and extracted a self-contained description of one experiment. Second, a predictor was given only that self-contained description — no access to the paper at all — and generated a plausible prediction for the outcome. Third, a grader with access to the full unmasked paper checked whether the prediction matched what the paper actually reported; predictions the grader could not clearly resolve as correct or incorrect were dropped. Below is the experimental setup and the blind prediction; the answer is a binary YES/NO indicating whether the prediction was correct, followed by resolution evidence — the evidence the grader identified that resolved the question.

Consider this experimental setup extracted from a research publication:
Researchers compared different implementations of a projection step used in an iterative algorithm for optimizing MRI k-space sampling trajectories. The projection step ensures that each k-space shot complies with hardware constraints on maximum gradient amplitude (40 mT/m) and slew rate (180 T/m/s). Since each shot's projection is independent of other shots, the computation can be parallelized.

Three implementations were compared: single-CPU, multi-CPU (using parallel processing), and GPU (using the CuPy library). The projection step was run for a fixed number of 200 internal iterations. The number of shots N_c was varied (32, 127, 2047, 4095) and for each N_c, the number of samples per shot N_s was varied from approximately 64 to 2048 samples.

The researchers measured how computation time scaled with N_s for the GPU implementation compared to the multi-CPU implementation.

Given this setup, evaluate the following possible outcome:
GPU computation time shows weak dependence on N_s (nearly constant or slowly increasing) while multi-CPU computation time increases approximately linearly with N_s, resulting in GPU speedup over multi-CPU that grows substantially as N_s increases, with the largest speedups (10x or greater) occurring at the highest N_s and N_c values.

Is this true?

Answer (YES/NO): NO